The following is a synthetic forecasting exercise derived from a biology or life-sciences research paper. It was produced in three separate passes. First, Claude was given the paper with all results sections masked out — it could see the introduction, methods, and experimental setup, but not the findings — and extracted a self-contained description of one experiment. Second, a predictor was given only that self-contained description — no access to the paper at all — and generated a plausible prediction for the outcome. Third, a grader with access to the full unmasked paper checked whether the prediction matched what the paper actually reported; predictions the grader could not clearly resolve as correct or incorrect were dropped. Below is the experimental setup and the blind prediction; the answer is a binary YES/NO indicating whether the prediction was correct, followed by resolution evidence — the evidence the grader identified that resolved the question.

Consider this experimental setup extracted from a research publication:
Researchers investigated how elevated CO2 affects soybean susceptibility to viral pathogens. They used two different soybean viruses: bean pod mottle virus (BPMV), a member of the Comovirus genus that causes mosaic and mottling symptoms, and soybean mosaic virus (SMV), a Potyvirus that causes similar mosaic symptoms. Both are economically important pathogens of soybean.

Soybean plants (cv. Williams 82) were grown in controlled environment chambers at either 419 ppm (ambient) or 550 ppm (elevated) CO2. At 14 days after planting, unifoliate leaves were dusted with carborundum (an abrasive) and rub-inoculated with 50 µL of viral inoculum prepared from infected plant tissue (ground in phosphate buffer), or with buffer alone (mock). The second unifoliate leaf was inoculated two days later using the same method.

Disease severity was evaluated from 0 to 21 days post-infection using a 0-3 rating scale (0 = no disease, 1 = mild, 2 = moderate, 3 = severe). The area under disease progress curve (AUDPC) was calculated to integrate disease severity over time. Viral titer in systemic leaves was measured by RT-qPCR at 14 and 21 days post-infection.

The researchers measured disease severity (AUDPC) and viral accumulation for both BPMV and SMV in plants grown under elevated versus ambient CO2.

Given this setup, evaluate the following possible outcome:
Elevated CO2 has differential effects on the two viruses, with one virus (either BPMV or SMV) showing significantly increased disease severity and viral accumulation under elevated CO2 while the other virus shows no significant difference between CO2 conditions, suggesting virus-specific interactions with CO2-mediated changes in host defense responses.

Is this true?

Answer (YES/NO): NO